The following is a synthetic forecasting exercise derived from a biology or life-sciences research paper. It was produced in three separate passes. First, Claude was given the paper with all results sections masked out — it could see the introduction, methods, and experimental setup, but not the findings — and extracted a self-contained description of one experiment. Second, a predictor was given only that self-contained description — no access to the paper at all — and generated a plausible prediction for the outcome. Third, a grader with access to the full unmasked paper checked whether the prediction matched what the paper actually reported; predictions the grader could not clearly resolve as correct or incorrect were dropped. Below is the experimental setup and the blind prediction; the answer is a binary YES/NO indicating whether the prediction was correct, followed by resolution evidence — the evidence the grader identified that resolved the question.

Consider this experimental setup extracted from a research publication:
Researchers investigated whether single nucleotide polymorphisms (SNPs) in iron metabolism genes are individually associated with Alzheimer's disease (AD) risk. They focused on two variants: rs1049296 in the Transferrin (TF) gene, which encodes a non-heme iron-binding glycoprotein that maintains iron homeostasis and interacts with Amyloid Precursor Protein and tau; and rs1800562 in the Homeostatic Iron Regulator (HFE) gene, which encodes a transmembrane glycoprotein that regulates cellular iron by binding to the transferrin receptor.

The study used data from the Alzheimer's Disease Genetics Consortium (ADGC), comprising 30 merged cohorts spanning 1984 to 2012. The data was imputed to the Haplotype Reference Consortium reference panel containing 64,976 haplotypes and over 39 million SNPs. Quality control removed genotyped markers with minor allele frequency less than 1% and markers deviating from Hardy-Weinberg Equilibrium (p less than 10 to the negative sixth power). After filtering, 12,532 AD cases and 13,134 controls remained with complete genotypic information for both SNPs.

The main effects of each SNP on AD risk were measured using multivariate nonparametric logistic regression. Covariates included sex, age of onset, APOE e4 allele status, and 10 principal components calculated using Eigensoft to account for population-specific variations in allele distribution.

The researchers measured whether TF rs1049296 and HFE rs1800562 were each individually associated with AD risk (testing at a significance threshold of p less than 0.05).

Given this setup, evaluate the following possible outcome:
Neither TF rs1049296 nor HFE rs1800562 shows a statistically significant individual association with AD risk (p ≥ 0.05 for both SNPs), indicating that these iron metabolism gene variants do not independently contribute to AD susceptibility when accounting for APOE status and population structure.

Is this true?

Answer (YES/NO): YES